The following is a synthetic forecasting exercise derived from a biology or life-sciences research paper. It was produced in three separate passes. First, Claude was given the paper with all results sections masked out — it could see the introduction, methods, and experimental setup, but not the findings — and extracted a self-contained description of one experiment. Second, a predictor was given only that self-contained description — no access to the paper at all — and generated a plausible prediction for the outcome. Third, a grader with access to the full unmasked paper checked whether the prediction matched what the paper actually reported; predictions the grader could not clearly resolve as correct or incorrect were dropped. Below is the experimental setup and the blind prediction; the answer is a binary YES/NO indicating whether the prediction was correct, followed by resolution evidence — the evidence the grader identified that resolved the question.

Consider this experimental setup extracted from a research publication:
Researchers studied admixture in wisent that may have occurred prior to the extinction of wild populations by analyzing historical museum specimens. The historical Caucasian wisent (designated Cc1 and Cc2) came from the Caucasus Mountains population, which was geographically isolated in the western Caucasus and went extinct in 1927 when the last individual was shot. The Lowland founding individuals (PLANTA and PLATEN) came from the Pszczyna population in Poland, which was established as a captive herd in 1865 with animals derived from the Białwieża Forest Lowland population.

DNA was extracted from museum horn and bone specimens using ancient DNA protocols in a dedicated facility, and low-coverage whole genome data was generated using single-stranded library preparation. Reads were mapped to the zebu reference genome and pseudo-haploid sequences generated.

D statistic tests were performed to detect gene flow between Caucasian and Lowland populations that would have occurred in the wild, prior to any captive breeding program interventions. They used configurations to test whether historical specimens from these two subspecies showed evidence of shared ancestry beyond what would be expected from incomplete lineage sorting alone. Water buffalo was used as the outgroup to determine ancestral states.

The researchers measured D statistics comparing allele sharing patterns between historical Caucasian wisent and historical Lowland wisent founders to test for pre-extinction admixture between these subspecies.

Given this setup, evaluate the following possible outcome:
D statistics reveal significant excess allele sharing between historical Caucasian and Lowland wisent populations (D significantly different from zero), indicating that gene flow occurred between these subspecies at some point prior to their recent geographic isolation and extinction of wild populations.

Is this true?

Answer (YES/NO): YES